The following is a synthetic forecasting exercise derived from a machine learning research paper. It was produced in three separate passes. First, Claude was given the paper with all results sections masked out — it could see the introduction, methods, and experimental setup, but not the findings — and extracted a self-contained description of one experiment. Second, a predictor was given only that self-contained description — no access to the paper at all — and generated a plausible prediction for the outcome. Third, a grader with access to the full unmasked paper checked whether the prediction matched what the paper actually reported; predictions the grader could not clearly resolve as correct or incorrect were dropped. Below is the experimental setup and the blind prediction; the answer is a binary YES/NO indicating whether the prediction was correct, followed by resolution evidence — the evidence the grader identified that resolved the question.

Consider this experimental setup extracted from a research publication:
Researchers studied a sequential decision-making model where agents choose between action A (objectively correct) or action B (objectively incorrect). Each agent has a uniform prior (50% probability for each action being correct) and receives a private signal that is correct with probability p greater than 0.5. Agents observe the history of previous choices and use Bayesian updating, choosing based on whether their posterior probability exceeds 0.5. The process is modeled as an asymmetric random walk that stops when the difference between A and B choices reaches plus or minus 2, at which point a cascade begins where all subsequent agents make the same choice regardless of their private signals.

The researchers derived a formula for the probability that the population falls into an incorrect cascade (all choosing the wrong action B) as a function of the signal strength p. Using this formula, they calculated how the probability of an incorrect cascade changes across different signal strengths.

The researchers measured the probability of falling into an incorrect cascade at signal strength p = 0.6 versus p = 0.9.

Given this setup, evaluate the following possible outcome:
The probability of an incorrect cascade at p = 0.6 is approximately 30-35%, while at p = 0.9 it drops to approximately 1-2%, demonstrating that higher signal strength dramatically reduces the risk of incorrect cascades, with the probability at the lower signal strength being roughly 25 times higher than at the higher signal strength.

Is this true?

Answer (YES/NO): NO